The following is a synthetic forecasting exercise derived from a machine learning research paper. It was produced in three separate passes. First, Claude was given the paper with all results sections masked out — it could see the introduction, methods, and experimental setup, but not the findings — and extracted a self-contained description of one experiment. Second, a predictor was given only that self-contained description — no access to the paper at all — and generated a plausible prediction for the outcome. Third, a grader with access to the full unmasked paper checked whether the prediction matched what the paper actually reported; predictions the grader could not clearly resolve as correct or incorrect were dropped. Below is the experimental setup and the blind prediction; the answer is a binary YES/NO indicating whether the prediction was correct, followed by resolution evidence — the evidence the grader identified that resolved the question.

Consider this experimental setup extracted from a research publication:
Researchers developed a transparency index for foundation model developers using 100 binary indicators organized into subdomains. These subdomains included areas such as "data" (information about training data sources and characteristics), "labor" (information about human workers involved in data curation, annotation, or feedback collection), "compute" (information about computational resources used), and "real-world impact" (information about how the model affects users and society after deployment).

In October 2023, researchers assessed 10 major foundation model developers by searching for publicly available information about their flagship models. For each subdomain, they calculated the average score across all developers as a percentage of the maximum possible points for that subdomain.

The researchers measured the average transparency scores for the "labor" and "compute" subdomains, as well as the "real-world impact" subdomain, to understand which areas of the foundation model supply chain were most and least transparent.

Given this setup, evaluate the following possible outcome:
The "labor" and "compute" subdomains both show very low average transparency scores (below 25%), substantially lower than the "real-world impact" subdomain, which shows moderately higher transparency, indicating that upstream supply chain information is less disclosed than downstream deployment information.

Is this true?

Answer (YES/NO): NO